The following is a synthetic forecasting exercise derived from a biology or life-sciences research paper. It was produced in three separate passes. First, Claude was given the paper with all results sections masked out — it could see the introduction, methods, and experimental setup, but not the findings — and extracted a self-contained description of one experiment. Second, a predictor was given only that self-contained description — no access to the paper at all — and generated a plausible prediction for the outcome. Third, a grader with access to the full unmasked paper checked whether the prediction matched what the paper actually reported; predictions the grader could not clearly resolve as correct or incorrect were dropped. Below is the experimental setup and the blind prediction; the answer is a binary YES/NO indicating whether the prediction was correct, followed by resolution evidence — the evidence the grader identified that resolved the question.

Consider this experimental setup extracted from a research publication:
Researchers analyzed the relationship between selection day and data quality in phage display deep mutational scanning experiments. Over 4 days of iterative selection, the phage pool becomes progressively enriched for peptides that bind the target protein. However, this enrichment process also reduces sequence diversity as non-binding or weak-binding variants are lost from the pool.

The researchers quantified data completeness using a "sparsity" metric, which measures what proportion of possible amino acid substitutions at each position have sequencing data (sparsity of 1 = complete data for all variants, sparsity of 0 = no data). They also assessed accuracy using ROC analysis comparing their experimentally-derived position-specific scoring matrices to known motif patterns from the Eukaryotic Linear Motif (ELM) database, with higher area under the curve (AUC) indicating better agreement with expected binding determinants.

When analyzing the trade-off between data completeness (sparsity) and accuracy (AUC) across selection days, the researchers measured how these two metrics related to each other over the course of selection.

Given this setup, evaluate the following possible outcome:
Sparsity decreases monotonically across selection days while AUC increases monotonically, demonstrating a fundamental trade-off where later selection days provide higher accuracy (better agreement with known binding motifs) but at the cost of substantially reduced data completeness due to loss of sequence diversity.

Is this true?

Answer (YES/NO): NO